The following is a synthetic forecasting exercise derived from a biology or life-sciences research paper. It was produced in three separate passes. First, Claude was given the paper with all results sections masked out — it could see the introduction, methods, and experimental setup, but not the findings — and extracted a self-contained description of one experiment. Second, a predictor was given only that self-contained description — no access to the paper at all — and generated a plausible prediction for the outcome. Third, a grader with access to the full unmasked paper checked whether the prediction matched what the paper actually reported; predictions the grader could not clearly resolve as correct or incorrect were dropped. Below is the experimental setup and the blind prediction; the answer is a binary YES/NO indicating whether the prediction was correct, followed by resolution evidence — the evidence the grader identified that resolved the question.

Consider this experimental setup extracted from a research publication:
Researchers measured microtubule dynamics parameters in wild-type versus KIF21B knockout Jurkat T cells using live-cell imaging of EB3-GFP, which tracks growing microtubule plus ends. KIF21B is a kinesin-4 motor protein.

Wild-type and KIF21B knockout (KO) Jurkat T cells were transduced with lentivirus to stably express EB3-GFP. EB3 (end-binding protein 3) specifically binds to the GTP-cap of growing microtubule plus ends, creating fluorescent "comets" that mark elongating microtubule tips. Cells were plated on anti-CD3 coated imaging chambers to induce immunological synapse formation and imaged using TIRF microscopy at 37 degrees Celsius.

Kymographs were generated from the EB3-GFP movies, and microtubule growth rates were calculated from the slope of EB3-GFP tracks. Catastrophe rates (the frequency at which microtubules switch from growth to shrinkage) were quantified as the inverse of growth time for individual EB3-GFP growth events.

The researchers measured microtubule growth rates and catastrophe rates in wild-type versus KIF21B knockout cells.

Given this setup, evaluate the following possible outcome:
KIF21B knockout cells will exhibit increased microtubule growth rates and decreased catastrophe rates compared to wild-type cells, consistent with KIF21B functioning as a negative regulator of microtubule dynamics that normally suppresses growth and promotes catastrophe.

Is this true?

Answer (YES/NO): YES